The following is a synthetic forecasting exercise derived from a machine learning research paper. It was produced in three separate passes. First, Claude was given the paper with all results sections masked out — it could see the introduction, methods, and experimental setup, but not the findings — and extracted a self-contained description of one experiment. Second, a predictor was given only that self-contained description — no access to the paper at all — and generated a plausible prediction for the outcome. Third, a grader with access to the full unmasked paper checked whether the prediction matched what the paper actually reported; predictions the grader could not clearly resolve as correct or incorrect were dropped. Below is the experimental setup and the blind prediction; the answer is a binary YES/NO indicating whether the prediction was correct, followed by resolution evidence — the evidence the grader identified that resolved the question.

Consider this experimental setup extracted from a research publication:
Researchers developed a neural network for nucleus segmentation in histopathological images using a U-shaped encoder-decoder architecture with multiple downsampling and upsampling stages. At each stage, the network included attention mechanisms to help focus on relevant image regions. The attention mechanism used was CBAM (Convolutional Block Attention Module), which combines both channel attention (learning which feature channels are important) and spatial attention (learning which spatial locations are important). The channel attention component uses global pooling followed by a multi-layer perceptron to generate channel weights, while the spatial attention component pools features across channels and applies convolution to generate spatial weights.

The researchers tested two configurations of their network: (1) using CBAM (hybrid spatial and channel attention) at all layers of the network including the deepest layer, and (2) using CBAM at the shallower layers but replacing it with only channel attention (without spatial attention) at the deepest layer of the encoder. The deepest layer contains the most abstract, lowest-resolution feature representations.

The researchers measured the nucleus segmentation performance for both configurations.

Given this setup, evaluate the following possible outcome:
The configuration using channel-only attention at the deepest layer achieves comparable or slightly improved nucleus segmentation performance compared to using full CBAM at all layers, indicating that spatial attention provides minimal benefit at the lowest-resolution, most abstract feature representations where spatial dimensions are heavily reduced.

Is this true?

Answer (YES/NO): YES